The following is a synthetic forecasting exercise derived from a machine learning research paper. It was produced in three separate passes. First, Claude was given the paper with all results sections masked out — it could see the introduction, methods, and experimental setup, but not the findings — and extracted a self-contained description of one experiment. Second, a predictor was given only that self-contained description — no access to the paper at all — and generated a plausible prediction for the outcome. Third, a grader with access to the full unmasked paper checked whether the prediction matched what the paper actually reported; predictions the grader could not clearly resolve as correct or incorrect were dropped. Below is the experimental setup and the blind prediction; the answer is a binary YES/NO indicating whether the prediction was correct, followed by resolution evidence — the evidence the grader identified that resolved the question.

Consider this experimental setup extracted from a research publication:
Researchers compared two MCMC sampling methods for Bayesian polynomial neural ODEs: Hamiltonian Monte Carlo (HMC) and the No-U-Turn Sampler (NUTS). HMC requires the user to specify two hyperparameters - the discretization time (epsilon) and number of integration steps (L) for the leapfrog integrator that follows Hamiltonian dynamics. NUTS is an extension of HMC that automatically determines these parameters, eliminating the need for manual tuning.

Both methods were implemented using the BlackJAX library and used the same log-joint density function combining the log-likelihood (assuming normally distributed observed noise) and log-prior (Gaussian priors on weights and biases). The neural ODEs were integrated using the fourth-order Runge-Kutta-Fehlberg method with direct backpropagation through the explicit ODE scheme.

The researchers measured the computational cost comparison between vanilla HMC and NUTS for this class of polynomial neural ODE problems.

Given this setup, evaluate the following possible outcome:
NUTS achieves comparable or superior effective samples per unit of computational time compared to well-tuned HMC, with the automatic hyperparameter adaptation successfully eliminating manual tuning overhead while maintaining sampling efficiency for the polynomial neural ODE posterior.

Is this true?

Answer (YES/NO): NO